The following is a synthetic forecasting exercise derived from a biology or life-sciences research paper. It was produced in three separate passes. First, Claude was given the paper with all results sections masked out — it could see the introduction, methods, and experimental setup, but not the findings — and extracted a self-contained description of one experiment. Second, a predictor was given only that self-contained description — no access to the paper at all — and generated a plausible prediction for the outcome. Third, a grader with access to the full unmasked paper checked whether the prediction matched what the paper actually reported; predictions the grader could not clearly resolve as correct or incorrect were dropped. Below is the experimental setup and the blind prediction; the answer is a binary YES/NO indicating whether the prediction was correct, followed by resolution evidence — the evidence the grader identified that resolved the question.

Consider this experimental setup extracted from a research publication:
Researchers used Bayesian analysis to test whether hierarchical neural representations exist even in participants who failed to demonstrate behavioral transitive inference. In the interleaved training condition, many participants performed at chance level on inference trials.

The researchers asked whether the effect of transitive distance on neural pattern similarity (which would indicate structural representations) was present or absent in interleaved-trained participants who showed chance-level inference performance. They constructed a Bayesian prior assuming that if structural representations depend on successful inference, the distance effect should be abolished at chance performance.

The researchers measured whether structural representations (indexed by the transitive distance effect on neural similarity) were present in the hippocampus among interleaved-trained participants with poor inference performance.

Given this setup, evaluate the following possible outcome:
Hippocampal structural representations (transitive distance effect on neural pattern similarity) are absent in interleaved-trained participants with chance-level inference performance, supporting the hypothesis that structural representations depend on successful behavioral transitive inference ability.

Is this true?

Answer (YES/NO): NO